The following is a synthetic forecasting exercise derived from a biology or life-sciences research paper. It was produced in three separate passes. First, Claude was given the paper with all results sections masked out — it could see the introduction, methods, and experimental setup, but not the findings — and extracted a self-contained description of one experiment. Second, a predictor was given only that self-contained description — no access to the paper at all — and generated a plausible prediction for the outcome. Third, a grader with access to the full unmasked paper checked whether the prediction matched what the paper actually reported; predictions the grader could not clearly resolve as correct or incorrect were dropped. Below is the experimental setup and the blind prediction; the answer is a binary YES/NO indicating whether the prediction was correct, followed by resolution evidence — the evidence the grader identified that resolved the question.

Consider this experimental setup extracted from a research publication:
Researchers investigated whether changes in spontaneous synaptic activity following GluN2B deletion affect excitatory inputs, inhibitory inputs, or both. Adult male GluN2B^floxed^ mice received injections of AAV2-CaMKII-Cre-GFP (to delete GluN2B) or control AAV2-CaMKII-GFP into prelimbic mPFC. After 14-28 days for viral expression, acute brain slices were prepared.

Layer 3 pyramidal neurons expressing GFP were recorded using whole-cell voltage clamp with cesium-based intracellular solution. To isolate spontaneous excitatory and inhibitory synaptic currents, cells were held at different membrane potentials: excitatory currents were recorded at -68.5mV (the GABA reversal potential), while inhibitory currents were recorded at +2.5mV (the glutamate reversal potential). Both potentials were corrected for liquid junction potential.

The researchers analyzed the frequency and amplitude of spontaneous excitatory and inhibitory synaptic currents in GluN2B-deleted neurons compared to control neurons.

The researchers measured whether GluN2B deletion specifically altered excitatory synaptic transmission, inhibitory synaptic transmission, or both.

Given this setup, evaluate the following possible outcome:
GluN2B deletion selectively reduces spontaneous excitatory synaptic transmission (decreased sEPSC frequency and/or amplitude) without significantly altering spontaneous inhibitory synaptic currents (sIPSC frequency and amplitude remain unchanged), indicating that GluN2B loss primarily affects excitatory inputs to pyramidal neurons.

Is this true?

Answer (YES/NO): NO